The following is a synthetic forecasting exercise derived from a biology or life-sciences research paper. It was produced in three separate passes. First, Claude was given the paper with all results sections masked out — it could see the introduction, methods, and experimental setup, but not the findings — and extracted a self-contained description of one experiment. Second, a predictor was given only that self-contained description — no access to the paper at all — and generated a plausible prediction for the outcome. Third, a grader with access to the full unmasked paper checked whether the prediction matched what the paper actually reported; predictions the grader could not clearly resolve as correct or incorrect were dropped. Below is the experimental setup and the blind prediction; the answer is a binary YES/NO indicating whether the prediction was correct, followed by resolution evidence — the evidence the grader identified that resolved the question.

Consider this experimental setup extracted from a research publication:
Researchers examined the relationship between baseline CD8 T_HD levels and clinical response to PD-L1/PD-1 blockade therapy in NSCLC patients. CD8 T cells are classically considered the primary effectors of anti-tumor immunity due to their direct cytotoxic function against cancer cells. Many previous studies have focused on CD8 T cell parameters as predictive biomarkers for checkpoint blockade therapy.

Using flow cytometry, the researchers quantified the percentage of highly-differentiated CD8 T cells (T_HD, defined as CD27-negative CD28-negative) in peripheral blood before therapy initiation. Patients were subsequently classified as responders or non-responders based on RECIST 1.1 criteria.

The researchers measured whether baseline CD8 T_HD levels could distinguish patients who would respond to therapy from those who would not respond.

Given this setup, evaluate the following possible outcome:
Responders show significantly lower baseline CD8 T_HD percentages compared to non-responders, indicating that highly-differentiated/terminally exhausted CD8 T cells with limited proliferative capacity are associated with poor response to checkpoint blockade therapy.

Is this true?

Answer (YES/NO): NO